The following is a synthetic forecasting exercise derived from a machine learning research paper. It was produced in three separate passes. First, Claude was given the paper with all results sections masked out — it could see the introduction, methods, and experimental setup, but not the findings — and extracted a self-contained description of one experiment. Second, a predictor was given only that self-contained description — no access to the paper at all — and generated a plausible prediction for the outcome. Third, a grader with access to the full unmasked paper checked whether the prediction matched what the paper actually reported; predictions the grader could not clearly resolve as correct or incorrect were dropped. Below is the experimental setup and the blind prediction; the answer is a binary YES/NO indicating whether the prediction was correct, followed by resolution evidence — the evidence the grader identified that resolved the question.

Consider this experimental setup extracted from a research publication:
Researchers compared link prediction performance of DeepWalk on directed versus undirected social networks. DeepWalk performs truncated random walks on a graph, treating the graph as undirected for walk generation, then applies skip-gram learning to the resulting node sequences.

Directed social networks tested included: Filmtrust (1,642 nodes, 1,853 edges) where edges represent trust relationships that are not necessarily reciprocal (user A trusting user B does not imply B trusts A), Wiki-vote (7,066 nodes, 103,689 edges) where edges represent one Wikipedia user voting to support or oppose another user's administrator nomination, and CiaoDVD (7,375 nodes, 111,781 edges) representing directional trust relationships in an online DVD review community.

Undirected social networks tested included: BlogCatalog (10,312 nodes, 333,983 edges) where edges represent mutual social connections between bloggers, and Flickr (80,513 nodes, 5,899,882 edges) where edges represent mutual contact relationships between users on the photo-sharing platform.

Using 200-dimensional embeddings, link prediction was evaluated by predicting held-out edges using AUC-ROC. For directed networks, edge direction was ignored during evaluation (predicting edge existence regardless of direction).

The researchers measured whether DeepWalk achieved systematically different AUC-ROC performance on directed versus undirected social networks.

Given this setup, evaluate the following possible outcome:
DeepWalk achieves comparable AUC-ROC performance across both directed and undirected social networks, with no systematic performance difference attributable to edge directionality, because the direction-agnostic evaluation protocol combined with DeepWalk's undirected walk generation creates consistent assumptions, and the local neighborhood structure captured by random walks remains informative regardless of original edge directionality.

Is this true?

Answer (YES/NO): NO